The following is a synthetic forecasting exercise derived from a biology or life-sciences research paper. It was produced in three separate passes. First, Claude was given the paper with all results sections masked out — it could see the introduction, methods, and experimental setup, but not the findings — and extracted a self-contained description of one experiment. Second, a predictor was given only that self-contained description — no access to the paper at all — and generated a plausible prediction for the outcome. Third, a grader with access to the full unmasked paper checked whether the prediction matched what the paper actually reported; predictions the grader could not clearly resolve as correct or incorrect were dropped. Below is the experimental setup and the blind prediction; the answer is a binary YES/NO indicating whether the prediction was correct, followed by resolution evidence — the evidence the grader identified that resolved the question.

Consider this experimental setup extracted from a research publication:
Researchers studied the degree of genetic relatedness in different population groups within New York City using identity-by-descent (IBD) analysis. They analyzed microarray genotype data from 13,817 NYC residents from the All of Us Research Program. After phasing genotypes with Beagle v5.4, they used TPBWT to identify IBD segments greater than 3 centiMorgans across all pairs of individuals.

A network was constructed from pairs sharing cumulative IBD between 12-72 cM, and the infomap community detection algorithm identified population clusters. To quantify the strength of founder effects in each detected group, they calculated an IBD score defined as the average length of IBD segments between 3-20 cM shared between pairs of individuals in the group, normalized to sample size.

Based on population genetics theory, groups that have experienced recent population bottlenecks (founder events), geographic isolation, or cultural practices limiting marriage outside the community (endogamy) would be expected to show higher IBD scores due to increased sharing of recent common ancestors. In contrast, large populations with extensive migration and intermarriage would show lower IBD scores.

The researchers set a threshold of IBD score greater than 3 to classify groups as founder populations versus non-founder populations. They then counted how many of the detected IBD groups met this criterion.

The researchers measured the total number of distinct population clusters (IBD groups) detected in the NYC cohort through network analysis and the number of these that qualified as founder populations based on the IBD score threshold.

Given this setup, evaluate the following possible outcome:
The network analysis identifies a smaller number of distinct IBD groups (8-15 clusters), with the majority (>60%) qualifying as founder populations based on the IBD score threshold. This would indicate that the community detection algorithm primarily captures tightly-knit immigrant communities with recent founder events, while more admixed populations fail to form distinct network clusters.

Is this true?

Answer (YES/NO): NO